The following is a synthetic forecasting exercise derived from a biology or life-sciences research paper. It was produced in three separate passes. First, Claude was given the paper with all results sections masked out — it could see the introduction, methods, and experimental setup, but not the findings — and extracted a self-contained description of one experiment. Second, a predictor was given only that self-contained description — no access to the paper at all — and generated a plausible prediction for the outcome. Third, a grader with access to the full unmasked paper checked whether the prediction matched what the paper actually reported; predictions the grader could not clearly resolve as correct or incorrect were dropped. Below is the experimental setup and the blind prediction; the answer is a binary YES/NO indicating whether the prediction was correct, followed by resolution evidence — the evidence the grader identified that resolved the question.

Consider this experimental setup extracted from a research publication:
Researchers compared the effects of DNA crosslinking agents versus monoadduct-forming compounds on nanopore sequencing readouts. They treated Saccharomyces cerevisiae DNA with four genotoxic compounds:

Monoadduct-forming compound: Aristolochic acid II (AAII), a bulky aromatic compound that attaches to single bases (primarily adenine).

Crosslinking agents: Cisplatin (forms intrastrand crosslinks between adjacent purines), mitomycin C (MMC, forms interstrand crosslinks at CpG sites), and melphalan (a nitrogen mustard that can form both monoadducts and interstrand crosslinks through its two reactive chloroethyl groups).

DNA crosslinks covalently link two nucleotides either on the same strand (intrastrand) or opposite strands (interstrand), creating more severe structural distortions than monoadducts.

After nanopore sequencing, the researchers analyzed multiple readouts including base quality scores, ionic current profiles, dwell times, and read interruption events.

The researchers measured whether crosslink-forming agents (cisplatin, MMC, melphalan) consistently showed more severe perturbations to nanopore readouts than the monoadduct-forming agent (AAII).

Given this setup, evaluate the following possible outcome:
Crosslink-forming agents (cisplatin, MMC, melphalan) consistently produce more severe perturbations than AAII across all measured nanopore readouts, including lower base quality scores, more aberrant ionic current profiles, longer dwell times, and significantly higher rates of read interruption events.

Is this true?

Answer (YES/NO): NO